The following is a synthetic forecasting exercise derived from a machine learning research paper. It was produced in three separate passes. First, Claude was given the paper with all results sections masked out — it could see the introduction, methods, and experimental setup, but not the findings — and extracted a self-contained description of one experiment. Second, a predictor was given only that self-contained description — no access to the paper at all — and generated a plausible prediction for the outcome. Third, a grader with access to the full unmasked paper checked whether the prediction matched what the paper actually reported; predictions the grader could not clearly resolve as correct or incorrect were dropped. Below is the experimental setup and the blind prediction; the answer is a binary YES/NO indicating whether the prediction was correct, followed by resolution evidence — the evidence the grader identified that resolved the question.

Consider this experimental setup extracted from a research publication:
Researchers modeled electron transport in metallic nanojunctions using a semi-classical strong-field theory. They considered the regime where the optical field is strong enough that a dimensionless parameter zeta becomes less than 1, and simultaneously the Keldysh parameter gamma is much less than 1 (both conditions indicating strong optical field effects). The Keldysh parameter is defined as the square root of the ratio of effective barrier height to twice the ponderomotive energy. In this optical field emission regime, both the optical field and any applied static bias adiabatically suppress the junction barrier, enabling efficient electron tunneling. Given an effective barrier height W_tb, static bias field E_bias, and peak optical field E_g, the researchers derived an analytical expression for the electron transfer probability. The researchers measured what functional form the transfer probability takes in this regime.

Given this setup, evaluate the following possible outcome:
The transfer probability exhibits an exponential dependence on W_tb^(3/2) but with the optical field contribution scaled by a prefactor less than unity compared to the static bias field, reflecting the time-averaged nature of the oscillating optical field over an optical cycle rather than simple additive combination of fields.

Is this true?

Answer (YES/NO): NO